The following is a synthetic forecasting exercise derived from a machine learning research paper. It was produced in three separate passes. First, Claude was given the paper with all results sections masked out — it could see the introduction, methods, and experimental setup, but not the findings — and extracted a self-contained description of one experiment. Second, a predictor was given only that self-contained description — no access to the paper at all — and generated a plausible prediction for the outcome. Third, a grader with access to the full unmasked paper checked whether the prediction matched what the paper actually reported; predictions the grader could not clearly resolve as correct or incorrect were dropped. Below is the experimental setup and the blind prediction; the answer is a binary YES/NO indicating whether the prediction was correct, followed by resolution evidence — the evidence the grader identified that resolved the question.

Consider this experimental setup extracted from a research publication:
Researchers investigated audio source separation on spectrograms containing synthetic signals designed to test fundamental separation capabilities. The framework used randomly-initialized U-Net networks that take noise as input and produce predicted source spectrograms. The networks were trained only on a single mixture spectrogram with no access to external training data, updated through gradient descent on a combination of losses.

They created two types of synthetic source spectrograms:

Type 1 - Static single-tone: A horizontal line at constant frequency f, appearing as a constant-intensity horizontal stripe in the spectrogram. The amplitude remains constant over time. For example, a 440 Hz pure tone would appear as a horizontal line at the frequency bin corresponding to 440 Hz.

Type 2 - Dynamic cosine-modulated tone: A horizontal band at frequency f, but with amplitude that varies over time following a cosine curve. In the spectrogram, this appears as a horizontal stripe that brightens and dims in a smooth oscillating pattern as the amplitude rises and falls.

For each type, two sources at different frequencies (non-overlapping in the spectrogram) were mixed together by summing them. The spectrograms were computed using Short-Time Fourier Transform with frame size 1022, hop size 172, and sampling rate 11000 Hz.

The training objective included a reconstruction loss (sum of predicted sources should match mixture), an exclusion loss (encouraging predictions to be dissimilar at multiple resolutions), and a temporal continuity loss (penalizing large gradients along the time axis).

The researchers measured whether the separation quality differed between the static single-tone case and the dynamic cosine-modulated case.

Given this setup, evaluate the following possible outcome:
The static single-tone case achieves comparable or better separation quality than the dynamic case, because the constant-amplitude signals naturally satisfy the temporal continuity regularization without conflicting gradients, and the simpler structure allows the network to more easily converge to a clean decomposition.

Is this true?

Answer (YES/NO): YES